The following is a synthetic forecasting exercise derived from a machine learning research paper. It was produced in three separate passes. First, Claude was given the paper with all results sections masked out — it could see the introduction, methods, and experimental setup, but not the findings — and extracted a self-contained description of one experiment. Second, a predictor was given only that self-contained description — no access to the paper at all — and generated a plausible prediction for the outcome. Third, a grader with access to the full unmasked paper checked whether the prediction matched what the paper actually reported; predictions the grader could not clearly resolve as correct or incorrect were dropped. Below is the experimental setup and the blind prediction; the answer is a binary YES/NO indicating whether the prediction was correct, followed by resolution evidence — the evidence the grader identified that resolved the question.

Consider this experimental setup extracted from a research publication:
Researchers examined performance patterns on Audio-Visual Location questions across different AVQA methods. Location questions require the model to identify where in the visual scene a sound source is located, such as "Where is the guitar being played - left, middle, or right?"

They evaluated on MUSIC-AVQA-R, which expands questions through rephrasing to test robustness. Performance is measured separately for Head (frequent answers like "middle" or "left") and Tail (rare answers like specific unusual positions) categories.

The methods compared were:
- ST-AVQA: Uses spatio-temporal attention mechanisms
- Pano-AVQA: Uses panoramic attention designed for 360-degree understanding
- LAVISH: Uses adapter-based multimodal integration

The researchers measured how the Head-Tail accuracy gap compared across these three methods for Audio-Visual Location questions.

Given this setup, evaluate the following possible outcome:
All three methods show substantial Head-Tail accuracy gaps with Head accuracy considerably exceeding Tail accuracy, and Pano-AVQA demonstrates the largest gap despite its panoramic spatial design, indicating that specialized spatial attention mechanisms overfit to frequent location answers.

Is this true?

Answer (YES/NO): NO